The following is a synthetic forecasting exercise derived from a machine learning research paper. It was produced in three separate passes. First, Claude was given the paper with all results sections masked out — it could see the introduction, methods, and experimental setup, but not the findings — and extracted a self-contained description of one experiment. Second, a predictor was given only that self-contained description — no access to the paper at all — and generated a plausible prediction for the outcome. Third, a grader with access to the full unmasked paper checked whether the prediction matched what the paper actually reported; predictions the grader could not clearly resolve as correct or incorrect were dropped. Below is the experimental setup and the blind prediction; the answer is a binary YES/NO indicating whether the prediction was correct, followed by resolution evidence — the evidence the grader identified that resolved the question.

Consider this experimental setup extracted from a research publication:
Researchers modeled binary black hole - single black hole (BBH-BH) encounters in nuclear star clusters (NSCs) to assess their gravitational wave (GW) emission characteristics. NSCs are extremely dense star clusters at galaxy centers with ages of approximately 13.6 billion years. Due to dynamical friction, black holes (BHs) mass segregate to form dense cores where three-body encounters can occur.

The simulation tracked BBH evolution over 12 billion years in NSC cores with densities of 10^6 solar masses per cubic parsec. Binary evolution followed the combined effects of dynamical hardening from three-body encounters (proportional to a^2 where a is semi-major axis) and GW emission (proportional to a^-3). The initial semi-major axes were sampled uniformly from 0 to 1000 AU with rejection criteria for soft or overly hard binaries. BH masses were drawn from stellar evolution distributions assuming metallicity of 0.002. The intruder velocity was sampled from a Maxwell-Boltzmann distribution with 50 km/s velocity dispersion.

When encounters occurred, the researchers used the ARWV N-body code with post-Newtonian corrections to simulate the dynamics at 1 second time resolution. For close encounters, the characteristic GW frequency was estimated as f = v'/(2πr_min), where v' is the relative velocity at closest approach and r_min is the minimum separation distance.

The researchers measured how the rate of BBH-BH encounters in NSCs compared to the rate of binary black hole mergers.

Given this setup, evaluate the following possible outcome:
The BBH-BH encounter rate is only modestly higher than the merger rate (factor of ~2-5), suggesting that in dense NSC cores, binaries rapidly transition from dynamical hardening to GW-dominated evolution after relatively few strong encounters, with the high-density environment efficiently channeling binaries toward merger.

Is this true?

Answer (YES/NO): NO